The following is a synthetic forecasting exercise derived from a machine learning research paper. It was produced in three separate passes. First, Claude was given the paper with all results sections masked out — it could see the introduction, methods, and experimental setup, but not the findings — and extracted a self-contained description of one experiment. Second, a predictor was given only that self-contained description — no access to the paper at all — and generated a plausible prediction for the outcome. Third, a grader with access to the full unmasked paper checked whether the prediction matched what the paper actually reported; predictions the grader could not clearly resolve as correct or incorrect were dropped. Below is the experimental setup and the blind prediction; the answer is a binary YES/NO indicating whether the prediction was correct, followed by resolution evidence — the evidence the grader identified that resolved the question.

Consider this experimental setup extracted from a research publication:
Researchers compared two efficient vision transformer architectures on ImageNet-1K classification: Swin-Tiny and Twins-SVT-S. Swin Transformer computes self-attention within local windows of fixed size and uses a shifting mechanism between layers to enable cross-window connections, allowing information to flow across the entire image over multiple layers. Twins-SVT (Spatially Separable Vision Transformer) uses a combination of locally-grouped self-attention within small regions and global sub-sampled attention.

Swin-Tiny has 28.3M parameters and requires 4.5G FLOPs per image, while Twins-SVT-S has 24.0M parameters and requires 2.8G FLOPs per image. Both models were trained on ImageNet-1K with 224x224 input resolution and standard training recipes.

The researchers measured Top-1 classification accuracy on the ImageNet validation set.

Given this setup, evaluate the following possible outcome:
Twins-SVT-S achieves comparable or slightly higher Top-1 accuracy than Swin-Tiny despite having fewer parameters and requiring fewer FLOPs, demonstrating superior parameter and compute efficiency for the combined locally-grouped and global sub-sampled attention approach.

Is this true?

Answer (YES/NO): YES